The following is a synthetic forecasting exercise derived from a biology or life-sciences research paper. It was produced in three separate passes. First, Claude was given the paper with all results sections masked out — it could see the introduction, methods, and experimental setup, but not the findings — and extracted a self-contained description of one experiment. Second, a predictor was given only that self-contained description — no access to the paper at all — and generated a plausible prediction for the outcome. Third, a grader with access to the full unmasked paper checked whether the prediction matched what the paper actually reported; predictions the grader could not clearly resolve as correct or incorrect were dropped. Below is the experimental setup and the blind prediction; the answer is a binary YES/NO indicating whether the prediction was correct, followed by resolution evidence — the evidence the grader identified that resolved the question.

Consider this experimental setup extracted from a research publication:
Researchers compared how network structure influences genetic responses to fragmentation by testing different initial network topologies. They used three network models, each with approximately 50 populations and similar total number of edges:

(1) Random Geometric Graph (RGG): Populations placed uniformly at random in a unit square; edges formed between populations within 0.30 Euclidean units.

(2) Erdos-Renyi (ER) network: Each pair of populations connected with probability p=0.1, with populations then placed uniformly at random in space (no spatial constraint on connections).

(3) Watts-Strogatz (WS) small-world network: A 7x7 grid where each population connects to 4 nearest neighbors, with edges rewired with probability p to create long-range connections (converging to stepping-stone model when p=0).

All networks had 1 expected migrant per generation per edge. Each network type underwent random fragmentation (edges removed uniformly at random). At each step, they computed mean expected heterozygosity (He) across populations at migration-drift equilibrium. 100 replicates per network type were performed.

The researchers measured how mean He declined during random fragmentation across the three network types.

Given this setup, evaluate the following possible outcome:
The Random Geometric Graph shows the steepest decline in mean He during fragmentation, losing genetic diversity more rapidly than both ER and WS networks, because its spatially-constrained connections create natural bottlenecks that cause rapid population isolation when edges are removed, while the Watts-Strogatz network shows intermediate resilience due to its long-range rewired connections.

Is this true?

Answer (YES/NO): NO